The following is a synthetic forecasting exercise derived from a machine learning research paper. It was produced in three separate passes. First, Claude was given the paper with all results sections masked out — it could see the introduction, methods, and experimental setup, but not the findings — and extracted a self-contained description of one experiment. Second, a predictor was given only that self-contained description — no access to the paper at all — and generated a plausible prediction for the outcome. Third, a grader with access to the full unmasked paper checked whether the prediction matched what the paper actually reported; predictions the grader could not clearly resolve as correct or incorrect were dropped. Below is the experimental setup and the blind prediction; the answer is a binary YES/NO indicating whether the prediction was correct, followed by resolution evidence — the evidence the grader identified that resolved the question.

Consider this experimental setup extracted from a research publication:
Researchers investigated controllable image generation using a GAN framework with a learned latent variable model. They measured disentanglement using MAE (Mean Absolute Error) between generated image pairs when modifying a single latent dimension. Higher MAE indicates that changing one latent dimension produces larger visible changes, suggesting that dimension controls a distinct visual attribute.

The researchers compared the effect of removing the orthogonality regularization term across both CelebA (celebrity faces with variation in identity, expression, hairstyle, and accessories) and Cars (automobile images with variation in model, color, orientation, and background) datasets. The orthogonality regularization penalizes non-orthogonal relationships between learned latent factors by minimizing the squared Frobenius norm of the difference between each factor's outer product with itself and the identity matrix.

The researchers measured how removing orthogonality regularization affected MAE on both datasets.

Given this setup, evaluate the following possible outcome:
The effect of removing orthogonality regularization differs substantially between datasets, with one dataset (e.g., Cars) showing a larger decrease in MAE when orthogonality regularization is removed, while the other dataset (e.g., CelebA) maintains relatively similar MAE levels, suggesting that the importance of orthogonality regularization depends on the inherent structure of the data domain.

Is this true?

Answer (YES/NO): NO